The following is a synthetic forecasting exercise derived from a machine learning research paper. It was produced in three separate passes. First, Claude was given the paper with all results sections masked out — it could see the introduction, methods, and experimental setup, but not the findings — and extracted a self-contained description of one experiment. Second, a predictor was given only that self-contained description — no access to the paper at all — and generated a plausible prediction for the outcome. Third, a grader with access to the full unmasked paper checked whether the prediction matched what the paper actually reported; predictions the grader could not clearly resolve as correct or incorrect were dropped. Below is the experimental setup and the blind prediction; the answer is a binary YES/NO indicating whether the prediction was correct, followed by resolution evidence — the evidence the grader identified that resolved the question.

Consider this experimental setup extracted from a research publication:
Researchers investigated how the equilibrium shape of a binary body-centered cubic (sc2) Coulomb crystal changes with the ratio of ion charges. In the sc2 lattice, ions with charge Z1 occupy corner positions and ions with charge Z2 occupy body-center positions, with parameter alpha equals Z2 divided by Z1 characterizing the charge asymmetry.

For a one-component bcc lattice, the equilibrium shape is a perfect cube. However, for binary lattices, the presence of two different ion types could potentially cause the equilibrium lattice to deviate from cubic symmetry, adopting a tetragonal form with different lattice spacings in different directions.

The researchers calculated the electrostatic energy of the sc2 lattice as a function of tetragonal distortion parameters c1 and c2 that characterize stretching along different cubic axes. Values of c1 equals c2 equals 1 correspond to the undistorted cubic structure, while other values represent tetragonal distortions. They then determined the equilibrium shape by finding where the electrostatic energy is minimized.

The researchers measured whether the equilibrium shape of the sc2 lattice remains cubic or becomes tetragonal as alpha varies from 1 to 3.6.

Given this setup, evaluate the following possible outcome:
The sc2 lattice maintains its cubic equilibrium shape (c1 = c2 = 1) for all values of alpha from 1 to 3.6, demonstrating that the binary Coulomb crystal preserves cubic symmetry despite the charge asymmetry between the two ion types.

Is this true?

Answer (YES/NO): YES